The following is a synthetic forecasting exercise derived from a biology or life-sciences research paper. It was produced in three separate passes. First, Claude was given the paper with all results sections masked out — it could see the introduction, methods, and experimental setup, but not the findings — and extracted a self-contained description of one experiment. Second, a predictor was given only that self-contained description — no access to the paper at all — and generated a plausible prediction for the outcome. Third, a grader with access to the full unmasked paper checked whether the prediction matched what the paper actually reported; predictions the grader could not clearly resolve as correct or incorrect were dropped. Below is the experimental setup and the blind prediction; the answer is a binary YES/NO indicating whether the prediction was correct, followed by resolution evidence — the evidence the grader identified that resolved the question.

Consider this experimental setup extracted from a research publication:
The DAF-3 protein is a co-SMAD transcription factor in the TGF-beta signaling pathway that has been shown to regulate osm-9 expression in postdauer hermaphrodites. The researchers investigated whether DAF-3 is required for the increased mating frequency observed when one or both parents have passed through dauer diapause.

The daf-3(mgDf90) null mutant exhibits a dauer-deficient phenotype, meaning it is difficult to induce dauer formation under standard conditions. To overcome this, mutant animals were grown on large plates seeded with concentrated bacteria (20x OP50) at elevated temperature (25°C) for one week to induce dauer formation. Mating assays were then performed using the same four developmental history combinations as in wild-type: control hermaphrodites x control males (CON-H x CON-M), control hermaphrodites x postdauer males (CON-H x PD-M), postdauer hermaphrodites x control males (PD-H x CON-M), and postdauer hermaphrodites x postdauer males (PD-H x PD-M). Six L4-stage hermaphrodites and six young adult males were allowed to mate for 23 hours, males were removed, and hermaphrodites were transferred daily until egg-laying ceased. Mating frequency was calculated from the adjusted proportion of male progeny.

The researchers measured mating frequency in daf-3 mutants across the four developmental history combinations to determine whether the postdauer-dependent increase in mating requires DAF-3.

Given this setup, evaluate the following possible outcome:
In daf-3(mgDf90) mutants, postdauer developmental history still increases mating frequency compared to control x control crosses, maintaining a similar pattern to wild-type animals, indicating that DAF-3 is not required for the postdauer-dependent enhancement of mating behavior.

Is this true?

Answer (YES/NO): NO